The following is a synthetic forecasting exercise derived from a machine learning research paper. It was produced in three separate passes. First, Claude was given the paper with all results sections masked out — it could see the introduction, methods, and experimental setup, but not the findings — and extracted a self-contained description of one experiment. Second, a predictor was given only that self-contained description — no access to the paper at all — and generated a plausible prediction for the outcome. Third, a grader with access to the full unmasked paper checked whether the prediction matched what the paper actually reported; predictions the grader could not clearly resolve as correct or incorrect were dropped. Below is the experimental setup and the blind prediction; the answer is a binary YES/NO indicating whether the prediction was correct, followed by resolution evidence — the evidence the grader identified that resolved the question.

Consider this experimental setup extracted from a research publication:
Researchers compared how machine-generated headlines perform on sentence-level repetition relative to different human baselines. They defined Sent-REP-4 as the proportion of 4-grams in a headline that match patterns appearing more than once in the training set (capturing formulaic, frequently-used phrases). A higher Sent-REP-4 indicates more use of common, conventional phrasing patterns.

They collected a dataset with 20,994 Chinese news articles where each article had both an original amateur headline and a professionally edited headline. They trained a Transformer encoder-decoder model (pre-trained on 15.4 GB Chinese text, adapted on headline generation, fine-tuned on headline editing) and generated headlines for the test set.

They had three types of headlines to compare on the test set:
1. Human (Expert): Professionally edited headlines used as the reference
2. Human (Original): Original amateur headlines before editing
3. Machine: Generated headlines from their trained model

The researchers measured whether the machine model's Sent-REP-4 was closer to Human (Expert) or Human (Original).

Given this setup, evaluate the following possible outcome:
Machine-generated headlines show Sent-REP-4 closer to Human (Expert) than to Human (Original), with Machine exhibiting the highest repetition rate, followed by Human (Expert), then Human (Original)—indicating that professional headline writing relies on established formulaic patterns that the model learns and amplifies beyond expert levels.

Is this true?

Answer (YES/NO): YES